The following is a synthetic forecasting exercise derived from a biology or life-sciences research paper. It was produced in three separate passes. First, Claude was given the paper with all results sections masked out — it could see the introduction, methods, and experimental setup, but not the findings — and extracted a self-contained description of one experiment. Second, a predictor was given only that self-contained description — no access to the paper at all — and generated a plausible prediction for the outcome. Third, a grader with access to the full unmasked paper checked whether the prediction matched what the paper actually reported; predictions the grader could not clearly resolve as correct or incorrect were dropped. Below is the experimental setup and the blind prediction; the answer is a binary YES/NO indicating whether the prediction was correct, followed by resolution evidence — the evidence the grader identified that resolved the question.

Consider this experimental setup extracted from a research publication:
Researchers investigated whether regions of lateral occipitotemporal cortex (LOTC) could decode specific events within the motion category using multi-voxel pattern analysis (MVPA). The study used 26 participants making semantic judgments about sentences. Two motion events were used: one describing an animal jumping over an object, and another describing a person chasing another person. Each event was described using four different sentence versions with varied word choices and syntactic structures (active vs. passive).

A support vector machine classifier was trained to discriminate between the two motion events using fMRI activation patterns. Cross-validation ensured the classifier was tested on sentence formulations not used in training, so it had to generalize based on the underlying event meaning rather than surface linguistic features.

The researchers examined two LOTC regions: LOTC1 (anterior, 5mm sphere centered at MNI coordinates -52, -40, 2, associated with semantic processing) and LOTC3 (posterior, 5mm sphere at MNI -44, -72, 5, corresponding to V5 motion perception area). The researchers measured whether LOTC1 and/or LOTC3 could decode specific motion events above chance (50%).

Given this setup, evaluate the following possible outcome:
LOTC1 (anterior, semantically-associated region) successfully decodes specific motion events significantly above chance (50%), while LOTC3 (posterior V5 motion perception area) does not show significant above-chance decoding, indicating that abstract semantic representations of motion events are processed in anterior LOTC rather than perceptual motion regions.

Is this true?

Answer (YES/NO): NO